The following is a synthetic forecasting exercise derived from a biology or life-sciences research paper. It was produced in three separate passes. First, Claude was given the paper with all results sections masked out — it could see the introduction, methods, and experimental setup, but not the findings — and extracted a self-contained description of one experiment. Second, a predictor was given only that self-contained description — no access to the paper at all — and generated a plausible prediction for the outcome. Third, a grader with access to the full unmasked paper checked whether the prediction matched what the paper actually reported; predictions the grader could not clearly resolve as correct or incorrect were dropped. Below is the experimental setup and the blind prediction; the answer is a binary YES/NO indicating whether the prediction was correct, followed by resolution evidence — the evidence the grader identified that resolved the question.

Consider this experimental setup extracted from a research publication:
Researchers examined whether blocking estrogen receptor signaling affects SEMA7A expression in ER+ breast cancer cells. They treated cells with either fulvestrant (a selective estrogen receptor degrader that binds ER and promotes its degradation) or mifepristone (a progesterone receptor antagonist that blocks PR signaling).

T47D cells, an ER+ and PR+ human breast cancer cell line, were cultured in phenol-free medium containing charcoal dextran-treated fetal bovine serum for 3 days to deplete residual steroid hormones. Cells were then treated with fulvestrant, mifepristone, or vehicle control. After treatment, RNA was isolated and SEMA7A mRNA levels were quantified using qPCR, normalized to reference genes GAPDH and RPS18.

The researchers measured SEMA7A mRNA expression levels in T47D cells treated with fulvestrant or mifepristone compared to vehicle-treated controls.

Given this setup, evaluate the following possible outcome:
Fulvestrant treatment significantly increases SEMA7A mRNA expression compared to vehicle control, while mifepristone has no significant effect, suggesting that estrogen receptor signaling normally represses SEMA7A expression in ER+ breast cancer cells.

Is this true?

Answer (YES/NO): NO